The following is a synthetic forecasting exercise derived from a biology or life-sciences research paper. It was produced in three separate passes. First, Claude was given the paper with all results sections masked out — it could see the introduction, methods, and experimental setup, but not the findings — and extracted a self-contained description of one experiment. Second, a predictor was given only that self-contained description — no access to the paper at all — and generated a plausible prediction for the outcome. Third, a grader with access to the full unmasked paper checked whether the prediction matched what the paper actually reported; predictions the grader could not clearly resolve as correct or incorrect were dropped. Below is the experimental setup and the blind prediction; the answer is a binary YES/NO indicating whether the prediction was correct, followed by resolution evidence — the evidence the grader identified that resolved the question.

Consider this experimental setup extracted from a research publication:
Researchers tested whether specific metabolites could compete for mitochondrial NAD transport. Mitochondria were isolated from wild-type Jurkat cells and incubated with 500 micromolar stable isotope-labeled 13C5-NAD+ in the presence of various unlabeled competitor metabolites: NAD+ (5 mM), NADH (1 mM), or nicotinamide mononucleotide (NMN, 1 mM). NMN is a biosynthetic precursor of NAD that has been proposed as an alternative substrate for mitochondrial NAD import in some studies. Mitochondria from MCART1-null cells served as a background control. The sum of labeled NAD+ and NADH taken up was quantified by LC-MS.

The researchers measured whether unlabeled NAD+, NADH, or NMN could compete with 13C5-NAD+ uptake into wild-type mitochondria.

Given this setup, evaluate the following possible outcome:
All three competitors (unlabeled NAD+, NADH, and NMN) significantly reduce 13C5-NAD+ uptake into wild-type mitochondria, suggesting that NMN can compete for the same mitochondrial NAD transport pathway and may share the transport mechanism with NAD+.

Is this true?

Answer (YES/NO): NO